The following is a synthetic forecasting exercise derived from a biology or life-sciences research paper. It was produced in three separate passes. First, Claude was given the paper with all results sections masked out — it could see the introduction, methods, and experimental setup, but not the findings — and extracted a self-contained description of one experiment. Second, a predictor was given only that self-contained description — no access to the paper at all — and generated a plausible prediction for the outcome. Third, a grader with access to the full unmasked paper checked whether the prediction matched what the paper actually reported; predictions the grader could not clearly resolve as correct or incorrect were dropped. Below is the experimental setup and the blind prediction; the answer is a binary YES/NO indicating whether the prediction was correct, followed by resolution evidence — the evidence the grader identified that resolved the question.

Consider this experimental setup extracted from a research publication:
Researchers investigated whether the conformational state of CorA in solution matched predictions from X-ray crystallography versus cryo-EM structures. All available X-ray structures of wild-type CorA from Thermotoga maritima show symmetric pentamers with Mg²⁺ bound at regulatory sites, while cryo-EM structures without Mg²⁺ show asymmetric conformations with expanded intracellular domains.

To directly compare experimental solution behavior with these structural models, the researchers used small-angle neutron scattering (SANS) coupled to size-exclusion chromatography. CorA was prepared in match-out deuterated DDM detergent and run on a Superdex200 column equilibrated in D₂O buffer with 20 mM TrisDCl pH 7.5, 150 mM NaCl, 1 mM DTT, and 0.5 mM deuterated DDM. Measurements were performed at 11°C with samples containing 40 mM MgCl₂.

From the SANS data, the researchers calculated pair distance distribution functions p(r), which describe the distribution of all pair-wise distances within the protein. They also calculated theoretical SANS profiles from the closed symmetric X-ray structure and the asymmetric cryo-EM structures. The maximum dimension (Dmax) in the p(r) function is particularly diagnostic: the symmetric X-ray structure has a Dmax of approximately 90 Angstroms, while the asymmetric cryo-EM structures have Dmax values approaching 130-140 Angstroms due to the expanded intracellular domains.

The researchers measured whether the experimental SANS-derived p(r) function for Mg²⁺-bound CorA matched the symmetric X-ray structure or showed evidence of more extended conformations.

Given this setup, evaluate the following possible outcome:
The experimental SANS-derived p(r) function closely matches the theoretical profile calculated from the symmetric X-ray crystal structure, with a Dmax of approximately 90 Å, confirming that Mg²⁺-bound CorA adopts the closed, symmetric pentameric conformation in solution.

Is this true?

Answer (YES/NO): NO